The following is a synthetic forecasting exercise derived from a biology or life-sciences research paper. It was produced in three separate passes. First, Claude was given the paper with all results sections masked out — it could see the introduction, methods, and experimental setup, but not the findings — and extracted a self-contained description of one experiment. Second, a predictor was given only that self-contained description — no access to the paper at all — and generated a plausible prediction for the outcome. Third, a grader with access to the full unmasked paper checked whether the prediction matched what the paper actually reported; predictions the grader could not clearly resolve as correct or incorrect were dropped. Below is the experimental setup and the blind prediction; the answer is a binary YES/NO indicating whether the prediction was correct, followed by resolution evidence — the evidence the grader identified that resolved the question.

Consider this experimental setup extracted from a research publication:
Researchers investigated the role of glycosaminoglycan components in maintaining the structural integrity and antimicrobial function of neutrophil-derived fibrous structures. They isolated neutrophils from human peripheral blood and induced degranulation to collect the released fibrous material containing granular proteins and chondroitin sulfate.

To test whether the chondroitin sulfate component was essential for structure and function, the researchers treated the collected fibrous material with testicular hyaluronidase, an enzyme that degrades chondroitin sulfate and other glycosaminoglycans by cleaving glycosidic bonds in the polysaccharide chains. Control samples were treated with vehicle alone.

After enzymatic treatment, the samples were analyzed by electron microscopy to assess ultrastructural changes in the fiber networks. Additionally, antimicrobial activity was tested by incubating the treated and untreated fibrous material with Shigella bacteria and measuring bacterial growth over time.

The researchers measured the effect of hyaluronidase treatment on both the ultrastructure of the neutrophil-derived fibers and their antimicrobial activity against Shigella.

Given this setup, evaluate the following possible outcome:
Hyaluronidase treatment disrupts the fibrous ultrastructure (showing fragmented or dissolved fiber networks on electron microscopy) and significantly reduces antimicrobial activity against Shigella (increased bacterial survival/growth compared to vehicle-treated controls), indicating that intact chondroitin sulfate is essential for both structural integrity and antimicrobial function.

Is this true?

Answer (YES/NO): YES